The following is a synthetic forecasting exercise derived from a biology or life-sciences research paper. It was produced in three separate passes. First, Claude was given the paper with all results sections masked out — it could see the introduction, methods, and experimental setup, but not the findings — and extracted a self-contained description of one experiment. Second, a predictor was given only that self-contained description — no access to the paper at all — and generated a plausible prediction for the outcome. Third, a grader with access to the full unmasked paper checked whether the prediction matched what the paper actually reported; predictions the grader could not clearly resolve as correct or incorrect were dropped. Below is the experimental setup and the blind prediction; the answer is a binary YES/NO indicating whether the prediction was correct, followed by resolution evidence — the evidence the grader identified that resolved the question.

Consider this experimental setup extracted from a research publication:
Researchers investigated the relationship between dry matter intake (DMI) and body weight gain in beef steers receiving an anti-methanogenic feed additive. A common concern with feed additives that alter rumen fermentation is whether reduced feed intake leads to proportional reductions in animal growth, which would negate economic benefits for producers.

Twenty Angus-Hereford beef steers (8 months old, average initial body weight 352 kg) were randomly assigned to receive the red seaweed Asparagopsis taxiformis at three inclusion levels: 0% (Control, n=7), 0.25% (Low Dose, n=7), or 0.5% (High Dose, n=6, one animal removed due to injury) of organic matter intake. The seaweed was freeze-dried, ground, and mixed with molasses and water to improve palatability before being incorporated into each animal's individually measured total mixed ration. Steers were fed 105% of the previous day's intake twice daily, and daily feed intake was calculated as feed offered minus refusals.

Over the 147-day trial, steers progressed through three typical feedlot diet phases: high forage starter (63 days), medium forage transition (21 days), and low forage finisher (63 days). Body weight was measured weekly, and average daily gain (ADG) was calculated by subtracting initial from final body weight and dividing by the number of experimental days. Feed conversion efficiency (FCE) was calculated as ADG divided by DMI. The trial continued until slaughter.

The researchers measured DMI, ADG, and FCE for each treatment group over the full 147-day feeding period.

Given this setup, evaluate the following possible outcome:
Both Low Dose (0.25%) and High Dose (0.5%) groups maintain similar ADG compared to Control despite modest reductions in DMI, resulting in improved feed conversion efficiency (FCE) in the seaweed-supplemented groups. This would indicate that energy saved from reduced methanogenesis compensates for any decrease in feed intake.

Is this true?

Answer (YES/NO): YES